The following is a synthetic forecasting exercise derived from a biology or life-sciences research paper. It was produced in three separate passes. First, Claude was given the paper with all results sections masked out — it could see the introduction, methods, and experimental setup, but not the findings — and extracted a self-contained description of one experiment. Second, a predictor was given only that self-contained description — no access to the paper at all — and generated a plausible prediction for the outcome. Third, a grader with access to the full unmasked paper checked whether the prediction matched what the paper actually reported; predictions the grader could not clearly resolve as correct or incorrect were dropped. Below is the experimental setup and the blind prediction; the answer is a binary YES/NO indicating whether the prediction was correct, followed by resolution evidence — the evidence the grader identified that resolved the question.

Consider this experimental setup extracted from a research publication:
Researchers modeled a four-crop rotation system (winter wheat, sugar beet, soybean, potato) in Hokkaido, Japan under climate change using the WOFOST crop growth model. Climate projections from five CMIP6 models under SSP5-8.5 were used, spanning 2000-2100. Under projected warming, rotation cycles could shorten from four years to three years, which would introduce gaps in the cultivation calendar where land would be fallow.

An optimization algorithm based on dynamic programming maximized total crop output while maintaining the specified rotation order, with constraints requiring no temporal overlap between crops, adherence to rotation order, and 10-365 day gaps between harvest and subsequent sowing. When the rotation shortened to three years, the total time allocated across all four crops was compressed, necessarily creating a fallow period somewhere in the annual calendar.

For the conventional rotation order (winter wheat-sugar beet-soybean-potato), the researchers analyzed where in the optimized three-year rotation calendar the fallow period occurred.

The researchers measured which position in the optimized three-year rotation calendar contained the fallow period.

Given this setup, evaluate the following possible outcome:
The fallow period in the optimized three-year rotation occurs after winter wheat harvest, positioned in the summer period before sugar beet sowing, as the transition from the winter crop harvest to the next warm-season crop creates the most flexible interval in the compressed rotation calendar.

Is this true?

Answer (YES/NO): NO